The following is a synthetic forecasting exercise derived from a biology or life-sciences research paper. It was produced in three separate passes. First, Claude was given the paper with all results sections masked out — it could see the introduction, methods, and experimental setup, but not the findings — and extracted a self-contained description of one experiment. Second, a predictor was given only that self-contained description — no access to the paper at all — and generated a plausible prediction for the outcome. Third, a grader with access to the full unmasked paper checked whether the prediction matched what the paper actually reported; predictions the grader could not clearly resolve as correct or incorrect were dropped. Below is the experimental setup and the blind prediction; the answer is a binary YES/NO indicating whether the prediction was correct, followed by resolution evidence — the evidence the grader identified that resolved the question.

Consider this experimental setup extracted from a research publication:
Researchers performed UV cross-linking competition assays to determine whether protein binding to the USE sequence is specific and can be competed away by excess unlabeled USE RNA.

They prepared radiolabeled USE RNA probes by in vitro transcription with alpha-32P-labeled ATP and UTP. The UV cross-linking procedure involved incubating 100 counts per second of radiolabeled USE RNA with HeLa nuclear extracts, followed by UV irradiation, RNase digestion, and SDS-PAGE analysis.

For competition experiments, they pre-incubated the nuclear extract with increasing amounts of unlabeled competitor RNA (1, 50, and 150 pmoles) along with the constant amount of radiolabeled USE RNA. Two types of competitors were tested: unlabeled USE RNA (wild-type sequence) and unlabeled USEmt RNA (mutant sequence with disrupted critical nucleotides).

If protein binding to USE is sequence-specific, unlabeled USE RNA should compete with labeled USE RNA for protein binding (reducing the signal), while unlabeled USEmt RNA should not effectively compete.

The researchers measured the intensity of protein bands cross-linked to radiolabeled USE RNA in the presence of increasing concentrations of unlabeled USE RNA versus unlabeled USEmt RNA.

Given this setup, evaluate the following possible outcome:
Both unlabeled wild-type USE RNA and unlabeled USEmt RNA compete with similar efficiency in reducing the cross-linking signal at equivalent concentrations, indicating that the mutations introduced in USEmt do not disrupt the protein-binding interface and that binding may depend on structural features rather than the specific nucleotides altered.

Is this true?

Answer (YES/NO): NO